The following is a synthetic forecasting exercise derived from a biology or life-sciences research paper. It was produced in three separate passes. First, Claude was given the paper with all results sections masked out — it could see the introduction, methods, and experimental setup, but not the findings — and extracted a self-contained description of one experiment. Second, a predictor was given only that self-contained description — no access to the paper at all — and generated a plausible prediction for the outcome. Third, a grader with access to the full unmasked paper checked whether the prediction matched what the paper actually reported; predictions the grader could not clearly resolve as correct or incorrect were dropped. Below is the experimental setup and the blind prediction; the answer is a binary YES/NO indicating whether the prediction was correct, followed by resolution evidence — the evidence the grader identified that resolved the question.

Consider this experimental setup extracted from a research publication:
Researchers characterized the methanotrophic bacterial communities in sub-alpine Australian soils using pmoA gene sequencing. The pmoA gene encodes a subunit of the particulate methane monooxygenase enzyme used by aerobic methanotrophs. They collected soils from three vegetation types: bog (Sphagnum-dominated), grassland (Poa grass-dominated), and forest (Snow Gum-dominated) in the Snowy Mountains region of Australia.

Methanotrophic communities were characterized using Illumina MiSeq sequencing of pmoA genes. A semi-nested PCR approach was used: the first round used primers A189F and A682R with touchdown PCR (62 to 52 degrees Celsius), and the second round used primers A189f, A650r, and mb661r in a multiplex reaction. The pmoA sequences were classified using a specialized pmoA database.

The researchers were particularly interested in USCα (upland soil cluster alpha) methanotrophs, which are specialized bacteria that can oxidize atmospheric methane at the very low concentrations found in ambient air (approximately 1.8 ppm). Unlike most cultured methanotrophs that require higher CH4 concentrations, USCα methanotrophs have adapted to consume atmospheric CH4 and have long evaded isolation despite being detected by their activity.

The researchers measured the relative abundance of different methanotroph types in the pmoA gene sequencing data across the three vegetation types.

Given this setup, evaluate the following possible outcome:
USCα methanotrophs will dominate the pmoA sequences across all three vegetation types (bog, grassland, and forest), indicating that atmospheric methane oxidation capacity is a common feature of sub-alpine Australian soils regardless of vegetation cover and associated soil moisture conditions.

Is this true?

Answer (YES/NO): NO